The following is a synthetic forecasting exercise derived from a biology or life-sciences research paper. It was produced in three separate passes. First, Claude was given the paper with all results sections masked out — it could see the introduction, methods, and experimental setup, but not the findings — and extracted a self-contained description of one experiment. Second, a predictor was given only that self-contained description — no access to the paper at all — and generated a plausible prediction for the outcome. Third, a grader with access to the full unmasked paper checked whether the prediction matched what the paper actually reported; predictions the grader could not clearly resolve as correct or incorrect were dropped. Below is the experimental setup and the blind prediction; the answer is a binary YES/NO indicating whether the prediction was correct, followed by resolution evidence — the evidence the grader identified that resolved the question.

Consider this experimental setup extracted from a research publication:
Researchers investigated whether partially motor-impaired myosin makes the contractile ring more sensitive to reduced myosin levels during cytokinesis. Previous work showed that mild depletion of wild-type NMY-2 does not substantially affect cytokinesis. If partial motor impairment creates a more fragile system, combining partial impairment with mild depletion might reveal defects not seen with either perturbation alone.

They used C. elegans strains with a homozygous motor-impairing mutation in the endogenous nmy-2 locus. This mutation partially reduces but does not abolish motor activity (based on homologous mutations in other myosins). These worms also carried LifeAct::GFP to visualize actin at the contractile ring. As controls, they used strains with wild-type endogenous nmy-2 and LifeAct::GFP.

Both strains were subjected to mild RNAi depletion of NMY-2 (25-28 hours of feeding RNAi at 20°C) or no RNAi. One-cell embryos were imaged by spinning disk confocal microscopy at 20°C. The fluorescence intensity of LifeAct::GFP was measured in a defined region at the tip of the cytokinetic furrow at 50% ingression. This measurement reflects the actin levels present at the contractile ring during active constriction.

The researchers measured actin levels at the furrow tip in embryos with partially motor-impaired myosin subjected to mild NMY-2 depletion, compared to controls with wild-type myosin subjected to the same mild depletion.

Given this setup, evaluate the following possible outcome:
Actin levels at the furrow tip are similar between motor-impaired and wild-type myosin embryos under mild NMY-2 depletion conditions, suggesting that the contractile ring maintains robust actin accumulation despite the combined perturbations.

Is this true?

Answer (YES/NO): YES